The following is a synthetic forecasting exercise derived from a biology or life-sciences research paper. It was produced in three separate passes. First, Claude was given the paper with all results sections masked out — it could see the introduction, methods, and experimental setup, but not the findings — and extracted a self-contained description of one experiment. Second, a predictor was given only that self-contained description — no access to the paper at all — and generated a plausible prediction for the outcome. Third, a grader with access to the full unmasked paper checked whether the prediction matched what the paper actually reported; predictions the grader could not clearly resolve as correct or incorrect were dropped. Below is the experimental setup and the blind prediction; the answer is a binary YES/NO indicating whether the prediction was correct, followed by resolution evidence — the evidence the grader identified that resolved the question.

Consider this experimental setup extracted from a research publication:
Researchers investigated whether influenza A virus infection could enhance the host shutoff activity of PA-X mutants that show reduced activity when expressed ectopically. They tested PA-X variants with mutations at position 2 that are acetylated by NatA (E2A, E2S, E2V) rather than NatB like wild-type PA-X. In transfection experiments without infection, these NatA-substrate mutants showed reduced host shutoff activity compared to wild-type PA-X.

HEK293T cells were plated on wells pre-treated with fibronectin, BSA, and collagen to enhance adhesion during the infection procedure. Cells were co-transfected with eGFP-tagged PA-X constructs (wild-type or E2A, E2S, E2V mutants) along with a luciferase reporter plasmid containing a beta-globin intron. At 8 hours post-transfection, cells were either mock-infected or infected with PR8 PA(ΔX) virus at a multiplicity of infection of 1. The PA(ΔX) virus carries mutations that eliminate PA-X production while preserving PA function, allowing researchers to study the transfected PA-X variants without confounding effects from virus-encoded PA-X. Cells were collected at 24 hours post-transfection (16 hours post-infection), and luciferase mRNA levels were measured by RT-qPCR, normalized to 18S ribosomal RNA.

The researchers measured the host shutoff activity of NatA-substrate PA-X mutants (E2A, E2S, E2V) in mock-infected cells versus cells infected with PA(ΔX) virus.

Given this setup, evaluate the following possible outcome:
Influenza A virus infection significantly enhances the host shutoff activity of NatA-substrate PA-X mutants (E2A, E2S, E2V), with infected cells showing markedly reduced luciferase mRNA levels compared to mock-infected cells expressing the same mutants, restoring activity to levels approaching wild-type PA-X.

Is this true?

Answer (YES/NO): NO